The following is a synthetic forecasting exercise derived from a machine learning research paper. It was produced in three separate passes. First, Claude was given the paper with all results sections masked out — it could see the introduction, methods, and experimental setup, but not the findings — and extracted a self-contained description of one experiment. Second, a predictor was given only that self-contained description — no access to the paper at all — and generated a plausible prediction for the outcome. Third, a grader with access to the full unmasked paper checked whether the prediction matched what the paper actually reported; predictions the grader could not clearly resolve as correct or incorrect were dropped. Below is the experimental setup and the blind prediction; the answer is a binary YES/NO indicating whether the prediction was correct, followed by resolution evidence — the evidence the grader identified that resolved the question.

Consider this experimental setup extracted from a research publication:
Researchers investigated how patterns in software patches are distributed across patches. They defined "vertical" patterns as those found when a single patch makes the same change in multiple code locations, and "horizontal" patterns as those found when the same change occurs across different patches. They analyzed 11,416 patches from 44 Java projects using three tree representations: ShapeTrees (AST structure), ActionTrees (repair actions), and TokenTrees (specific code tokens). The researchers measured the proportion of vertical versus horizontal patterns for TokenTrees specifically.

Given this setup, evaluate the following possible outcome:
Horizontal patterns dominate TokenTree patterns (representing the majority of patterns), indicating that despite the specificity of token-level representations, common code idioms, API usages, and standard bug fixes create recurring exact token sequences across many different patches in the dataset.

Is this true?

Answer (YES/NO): NO